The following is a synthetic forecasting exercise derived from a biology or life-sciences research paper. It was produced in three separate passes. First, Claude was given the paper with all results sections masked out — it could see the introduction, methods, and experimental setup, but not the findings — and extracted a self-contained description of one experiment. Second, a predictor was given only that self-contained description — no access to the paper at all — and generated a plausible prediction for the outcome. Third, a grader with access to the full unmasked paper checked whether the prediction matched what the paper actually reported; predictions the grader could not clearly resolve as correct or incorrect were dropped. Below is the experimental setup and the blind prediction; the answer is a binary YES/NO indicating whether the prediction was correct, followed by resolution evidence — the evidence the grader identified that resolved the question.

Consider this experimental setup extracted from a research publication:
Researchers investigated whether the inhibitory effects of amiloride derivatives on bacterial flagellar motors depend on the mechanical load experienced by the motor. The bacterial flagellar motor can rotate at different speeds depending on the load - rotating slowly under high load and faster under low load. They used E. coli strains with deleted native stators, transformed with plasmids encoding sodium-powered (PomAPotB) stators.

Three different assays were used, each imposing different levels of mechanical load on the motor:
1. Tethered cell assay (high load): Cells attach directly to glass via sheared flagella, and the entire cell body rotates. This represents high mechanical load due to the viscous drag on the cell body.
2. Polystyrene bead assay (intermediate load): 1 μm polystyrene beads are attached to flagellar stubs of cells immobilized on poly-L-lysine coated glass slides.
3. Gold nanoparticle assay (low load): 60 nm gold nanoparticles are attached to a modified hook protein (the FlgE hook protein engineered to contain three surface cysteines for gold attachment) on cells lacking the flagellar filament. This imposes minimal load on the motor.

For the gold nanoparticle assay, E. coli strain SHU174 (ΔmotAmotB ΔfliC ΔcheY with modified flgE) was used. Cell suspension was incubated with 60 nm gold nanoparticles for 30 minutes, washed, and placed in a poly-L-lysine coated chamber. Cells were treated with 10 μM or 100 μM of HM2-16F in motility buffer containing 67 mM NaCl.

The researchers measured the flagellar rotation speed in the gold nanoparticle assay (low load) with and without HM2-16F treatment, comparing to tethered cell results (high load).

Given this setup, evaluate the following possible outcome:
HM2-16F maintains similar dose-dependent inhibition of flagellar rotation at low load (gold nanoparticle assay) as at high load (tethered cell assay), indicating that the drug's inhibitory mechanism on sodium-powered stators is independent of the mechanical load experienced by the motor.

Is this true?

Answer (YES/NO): NO